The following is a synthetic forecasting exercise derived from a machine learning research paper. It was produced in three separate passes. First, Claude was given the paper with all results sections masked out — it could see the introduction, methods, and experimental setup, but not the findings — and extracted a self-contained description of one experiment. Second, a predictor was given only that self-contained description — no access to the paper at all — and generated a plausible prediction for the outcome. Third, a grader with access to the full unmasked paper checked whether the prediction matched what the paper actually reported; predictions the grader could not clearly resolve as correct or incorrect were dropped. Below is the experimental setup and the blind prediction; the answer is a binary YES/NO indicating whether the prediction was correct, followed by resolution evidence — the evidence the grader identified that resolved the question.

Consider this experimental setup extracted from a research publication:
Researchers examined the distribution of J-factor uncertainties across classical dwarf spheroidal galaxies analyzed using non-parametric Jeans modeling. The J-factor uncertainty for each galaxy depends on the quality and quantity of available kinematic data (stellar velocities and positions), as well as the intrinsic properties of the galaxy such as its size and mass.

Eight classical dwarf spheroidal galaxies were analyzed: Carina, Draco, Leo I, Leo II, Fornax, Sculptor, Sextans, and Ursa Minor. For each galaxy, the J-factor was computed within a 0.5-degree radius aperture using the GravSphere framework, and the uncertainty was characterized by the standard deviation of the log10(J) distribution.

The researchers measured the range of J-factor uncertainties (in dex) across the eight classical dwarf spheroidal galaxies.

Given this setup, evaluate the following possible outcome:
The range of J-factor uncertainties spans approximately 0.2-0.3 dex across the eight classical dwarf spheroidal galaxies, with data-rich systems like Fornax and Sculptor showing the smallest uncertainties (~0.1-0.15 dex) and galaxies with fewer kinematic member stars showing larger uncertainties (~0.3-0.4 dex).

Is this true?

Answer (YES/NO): NO